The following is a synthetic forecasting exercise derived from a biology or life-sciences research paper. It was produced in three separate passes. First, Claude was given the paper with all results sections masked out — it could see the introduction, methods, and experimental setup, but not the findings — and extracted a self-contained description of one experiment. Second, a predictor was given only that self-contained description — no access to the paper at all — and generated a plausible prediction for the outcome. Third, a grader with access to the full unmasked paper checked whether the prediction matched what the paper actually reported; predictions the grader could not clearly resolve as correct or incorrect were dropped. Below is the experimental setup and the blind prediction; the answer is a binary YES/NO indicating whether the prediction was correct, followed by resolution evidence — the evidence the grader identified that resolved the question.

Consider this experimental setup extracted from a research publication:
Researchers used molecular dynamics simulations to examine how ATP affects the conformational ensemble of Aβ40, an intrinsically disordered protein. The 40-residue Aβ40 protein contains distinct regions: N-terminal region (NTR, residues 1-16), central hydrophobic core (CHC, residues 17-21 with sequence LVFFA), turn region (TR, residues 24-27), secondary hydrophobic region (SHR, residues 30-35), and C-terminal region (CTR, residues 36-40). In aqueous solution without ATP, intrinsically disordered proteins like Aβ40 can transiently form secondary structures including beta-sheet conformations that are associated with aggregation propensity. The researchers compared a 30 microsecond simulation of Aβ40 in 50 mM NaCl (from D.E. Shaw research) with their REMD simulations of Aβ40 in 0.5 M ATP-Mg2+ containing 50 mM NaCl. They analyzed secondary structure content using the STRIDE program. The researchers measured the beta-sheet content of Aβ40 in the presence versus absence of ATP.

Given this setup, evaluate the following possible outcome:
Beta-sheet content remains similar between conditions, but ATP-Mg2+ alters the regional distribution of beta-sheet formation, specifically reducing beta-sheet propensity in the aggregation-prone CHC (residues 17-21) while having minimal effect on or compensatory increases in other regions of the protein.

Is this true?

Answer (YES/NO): NO